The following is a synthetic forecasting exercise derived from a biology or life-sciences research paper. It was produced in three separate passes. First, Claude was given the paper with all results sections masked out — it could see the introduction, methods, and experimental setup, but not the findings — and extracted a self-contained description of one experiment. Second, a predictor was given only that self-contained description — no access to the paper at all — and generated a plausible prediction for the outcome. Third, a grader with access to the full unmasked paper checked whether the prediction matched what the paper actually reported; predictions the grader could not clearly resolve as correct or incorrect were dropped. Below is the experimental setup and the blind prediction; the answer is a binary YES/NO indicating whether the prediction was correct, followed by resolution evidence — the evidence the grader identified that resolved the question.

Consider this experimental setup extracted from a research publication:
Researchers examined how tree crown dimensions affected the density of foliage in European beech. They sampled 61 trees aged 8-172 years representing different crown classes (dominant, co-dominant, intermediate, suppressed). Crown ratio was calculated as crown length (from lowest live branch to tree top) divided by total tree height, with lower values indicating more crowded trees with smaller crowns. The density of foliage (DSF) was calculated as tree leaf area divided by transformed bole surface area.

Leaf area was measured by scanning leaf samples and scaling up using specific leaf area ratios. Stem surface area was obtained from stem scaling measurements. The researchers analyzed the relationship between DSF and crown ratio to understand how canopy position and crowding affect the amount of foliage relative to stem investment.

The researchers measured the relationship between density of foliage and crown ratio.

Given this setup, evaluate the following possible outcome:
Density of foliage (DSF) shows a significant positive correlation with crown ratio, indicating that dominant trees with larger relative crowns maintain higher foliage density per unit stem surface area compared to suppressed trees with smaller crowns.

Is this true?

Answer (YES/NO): NO